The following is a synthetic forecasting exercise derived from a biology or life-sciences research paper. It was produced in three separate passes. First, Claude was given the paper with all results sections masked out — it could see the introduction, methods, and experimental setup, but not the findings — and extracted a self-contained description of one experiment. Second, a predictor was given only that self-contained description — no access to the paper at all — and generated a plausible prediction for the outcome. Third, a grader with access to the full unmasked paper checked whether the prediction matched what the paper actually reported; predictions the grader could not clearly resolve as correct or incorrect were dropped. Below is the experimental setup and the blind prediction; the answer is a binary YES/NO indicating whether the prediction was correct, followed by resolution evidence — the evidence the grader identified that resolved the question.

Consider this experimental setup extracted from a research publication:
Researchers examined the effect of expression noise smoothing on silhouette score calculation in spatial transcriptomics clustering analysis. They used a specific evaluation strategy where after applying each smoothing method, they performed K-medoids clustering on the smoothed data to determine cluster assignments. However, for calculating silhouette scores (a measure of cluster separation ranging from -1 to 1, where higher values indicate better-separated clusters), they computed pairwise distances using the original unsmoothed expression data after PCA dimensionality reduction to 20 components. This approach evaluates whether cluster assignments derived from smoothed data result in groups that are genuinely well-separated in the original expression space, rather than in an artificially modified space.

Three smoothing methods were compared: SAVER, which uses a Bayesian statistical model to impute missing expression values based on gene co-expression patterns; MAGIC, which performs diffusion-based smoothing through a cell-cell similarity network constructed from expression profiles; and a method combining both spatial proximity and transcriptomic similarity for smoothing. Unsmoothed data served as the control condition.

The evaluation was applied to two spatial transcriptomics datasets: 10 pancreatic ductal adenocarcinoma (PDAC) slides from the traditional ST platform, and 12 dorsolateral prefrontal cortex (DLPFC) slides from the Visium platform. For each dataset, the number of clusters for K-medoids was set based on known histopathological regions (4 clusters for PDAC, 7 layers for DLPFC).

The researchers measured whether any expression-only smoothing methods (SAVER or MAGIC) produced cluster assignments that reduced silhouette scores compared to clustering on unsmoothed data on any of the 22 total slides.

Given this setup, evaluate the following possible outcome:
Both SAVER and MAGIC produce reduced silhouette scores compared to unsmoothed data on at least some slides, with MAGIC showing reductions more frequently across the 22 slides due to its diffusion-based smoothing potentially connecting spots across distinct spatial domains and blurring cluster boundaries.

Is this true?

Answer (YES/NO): NO